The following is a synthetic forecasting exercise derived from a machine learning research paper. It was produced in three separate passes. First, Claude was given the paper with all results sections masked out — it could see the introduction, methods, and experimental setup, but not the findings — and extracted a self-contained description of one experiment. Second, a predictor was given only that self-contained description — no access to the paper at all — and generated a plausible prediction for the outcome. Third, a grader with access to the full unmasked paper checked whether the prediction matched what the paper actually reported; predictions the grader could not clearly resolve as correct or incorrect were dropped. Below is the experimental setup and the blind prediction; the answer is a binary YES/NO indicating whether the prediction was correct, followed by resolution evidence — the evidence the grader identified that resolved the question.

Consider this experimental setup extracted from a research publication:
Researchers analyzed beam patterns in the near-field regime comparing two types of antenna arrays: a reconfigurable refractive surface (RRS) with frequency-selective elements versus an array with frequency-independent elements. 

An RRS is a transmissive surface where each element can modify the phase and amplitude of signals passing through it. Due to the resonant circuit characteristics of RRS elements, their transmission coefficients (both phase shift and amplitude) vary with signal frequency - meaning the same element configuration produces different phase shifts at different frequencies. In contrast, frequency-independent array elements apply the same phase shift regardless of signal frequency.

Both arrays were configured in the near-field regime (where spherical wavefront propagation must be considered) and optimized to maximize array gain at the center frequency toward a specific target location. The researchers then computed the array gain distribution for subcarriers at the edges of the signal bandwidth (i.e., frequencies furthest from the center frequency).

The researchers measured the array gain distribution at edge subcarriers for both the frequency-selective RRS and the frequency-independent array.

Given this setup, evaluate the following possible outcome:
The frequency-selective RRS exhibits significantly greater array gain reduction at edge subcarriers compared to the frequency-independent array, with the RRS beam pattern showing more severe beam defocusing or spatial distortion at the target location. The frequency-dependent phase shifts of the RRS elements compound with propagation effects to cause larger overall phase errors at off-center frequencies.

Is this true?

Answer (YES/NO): YES